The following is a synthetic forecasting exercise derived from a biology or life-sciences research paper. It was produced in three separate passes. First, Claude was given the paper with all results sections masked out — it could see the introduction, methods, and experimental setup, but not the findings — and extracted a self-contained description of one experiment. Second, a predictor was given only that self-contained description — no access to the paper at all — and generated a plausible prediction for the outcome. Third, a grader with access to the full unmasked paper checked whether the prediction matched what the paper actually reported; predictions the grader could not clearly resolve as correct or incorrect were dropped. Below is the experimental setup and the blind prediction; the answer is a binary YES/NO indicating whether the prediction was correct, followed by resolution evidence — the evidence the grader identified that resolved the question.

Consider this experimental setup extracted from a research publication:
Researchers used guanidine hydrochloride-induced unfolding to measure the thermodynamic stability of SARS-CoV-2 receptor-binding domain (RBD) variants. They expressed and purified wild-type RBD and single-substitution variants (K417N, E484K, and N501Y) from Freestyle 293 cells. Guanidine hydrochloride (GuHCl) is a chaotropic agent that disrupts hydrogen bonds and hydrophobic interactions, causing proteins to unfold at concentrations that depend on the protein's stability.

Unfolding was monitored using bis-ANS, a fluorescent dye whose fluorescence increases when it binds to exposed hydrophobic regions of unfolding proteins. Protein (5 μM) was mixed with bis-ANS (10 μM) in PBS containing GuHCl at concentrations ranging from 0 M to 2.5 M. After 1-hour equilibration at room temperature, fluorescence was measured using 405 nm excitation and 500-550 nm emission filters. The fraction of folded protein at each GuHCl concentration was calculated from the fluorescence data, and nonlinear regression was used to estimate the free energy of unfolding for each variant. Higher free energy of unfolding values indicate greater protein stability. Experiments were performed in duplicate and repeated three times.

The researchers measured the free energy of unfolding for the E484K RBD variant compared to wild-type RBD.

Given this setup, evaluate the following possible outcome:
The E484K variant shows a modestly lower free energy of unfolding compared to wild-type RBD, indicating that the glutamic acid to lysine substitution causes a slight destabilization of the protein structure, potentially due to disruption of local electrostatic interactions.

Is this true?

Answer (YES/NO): NO